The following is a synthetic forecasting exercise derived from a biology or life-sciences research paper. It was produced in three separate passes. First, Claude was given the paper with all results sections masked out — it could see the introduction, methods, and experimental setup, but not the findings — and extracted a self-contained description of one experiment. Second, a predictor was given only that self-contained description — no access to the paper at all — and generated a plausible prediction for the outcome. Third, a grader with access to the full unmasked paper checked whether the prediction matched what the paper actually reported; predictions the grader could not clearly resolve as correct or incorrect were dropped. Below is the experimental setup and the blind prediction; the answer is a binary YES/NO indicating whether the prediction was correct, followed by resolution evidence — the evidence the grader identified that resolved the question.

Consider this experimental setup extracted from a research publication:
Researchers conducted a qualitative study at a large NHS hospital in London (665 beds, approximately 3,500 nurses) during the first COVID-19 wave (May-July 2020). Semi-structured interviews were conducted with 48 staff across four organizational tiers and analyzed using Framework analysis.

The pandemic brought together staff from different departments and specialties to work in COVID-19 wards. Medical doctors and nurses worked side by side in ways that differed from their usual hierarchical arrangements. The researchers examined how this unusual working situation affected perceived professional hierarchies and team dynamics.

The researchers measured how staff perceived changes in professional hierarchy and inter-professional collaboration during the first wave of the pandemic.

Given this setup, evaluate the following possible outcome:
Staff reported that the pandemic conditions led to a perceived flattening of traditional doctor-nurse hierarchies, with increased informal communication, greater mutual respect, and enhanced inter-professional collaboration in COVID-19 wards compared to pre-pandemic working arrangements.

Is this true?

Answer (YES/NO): YES